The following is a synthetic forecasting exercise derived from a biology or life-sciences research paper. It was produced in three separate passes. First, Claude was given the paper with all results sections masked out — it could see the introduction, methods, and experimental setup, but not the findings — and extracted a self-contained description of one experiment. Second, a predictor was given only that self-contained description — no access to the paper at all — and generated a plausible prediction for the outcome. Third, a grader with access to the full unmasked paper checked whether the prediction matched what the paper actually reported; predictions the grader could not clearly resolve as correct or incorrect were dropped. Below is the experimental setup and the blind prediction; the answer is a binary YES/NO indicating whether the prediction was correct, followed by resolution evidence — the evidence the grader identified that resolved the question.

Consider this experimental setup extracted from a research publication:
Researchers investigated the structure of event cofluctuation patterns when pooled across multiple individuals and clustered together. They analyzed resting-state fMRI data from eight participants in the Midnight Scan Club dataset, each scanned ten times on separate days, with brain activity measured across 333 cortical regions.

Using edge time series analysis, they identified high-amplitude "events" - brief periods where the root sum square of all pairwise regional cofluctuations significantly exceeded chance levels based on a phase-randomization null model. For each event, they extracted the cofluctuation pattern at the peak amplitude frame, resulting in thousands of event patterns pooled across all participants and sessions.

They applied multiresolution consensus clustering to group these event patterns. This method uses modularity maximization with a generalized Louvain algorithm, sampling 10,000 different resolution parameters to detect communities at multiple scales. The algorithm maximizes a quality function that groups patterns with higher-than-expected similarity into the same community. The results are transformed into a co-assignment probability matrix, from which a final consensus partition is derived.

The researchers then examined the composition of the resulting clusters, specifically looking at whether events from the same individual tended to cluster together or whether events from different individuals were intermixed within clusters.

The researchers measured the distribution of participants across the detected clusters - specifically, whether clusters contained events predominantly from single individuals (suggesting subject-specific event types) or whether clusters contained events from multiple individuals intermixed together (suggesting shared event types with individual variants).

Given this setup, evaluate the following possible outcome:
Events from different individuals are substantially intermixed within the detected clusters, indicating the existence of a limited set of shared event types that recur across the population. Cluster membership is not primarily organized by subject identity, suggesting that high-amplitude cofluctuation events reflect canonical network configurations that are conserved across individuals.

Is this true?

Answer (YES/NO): NO